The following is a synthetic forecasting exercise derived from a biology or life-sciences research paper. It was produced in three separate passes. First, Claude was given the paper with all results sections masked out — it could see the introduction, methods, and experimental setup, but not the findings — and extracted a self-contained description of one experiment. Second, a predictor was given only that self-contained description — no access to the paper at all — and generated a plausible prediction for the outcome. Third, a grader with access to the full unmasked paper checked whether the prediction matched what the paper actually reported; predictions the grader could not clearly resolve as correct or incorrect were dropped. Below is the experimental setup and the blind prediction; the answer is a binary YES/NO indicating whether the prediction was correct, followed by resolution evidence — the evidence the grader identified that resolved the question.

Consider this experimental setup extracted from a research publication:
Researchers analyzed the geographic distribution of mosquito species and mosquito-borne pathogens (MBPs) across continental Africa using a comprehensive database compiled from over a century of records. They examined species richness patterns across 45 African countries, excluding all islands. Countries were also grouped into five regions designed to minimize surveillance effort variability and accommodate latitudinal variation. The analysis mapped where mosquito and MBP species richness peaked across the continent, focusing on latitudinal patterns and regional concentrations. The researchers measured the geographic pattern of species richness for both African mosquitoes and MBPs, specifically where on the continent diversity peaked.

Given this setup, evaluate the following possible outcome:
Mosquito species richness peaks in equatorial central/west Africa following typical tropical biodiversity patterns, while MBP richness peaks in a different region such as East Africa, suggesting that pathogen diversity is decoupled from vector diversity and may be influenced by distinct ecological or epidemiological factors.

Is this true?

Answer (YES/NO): NO